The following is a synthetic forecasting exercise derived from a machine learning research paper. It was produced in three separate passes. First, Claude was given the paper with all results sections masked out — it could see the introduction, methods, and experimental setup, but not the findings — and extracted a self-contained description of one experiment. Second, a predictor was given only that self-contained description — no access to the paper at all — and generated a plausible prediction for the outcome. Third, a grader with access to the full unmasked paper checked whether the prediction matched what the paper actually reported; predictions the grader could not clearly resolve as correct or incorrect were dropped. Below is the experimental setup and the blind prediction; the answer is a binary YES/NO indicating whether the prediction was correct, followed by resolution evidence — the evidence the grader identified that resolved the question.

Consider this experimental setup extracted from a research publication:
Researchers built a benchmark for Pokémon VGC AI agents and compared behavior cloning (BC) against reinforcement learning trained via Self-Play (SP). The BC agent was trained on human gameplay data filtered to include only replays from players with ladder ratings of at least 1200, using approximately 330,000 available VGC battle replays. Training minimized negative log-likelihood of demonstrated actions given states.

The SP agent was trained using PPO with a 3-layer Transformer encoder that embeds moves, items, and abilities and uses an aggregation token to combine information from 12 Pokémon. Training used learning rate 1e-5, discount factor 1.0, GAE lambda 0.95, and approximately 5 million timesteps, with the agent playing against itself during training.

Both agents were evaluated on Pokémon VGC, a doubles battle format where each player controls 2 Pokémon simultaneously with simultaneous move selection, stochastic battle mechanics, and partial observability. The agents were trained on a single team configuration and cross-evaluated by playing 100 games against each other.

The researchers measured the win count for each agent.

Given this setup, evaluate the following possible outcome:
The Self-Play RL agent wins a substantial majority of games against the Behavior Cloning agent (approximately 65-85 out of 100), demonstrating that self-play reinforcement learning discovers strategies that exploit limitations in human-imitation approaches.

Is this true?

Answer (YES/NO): YES